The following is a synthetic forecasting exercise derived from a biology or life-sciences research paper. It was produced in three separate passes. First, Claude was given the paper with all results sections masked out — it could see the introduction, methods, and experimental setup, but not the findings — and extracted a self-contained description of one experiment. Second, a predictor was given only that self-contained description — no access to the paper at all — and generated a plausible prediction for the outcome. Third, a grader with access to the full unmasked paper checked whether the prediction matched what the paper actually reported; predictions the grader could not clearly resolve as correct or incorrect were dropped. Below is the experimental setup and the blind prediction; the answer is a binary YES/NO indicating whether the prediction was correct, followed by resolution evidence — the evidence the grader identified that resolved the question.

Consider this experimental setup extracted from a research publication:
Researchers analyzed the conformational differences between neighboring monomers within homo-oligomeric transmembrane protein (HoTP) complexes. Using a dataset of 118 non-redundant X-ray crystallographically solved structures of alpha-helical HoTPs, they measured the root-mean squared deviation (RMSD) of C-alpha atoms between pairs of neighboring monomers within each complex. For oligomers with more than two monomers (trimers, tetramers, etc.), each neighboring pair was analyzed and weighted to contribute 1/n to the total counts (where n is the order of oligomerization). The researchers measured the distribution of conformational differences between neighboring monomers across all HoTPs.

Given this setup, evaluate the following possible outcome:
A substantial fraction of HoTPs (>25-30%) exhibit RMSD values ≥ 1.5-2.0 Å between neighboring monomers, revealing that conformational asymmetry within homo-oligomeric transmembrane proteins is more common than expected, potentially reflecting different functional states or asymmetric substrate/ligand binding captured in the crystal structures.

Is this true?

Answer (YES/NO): NO